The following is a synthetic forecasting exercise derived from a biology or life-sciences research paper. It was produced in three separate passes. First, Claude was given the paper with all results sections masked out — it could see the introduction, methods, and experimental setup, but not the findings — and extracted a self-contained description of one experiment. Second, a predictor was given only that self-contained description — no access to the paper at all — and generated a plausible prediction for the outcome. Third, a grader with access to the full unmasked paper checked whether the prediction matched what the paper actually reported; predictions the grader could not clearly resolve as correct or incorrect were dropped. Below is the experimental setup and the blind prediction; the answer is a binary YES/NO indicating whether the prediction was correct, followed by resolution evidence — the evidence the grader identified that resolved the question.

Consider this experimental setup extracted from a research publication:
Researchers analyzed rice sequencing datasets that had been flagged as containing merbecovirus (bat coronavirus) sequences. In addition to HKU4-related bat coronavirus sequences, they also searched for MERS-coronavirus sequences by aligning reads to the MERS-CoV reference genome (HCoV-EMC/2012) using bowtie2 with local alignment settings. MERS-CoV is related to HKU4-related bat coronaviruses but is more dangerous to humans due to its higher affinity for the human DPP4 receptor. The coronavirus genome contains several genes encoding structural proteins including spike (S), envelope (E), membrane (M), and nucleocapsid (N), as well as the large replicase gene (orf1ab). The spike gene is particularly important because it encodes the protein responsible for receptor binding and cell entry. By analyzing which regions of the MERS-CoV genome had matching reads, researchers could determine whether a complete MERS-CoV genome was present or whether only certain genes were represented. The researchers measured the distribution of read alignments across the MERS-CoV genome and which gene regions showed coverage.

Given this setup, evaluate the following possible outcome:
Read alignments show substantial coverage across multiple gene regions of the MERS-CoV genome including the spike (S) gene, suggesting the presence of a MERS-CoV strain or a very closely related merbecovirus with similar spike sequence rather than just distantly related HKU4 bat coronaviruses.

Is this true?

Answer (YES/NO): NO